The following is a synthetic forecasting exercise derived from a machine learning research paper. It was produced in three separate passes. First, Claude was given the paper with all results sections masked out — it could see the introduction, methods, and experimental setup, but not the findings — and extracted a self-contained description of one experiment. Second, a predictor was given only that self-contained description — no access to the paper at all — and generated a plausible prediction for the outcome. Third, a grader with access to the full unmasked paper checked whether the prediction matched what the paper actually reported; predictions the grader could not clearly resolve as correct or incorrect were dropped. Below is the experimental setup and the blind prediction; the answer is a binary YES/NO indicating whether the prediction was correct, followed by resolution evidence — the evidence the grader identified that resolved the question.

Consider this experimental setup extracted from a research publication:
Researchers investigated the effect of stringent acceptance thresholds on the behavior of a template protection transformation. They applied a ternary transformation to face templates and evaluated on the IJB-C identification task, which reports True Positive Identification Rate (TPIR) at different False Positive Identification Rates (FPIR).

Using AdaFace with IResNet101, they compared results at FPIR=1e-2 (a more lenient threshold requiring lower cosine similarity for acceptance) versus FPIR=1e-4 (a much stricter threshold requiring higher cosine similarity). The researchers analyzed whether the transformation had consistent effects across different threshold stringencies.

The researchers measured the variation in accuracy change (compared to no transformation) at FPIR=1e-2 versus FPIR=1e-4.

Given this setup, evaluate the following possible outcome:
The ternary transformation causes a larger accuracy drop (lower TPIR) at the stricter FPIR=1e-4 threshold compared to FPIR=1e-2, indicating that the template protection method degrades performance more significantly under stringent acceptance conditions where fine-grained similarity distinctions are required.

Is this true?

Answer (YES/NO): NO